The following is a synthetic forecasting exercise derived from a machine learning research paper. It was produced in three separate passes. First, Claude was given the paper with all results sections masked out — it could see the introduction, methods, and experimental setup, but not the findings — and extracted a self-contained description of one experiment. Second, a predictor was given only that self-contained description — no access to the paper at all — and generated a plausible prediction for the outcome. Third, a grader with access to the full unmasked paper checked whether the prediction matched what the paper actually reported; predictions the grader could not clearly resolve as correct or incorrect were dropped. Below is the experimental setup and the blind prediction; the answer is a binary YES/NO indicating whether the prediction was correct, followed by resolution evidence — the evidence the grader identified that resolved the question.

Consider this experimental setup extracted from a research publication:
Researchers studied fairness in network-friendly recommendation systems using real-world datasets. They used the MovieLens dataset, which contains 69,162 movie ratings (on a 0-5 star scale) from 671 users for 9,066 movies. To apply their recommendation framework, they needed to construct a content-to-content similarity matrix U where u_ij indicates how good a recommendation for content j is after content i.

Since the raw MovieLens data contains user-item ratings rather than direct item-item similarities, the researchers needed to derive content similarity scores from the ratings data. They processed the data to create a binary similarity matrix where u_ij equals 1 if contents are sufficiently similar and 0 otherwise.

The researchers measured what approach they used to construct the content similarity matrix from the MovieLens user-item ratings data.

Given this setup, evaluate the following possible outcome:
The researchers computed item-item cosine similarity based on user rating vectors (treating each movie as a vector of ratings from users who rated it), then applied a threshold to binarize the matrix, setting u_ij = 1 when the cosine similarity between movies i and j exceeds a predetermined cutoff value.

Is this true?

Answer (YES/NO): NO